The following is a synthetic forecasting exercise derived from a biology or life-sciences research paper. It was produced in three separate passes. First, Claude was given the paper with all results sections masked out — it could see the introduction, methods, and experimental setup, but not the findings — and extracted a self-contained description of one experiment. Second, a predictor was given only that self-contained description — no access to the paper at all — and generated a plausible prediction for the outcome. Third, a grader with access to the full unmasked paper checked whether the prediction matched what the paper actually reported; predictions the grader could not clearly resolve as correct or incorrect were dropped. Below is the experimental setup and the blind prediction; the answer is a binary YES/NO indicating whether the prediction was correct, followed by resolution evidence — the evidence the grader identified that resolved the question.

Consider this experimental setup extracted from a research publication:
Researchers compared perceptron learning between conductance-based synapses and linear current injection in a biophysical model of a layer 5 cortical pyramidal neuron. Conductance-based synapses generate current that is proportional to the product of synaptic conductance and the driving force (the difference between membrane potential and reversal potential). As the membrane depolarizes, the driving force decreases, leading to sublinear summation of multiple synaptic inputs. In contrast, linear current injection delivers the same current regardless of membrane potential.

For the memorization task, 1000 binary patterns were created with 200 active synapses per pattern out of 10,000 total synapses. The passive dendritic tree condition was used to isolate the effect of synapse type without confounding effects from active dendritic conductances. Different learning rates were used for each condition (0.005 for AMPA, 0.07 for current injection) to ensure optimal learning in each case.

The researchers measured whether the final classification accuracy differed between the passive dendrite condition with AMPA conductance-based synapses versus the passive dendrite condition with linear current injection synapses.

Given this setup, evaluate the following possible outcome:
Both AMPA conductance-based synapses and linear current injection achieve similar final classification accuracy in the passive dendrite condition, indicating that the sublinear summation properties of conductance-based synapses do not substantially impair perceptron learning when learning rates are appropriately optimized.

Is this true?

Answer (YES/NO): NO